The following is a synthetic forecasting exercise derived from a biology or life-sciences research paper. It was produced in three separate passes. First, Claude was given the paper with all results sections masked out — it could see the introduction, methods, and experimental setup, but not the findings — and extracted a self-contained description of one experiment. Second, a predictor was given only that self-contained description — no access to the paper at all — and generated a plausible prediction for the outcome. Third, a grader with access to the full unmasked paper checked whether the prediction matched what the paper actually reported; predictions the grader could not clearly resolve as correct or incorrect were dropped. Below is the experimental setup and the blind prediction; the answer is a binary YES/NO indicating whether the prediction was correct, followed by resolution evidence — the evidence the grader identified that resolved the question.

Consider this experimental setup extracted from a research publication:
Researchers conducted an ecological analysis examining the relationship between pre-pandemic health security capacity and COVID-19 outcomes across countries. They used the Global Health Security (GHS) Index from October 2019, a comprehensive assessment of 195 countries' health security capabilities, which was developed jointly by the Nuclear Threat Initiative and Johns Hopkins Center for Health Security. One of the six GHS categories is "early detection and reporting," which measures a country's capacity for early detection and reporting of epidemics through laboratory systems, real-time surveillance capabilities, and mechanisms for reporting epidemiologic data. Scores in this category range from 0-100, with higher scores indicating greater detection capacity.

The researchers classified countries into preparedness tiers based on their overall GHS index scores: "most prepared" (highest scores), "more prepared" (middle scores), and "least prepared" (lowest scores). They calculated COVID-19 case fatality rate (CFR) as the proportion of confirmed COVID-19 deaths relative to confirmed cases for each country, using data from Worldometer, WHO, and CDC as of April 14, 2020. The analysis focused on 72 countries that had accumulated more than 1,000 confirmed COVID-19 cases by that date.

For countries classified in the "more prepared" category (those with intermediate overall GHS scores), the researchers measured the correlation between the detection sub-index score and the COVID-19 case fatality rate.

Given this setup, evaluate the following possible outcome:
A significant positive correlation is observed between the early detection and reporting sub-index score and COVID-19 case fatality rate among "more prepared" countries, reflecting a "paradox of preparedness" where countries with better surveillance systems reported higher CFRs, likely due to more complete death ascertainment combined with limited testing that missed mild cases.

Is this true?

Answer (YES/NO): YES